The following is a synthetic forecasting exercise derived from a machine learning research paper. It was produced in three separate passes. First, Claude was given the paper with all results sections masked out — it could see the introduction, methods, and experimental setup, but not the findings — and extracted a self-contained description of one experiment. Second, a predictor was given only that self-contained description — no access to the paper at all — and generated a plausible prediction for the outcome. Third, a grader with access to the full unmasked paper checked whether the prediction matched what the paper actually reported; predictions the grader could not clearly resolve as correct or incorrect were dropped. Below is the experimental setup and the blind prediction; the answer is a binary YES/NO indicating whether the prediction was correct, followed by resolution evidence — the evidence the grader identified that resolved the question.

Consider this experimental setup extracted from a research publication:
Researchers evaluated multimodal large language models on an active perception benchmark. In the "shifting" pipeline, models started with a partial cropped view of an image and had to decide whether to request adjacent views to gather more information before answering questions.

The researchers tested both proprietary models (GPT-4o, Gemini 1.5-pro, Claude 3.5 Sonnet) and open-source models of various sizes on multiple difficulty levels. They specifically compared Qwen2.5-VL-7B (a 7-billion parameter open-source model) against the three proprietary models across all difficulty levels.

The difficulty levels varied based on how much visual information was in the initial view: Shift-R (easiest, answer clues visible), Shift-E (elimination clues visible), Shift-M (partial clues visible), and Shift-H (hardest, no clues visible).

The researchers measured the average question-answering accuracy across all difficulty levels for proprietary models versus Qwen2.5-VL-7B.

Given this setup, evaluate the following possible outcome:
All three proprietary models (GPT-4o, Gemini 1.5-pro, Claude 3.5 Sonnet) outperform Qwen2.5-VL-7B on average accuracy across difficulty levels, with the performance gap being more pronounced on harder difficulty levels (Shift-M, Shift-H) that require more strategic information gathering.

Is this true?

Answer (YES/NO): NO